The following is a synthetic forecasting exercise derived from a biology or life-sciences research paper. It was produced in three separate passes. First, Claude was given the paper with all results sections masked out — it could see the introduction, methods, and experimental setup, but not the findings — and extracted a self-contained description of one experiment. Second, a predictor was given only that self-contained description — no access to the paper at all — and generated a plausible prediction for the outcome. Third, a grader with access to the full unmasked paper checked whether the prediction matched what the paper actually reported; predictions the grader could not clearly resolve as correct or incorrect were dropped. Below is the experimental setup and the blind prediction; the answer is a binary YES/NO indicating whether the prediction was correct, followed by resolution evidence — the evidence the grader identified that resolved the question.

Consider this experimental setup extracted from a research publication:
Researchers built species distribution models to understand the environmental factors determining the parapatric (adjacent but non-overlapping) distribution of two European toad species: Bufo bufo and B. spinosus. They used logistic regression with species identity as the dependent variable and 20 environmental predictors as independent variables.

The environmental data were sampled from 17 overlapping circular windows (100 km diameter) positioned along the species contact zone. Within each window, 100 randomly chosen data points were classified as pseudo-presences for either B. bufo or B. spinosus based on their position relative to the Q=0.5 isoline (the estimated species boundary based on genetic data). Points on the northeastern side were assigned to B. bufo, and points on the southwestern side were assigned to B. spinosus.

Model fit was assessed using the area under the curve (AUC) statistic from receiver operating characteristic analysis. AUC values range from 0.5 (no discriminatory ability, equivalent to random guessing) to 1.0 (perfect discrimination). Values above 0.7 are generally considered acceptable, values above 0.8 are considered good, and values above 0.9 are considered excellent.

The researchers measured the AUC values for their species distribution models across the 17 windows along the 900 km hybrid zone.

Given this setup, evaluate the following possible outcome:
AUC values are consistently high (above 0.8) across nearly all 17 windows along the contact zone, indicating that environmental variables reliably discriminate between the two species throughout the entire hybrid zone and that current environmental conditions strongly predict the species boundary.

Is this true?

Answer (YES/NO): NO